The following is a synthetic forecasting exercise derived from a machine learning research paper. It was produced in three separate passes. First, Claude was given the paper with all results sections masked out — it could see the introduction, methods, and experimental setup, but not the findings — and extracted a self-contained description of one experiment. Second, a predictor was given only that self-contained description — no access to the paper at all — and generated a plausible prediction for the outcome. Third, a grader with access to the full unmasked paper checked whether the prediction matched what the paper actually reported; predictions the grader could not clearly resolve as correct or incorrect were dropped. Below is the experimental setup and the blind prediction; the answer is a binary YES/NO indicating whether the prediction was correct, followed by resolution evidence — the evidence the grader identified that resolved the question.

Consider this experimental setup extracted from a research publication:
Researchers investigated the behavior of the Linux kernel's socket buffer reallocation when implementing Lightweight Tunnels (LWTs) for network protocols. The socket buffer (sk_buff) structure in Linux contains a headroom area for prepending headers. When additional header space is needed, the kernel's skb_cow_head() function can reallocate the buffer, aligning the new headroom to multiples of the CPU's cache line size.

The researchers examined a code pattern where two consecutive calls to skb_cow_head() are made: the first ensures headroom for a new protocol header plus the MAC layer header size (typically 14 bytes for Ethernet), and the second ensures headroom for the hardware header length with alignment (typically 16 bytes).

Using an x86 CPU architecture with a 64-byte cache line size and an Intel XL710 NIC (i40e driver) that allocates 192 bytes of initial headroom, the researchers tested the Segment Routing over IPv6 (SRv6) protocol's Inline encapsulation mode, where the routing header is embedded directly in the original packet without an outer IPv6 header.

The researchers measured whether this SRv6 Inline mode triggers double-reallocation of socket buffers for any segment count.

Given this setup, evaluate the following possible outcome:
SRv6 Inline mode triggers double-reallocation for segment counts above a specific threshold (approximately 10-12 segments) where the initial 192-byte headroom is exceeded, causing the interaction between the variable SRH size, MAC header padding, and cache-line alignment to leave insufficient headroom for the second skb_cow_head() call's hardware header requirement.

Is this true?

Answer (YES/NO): NO